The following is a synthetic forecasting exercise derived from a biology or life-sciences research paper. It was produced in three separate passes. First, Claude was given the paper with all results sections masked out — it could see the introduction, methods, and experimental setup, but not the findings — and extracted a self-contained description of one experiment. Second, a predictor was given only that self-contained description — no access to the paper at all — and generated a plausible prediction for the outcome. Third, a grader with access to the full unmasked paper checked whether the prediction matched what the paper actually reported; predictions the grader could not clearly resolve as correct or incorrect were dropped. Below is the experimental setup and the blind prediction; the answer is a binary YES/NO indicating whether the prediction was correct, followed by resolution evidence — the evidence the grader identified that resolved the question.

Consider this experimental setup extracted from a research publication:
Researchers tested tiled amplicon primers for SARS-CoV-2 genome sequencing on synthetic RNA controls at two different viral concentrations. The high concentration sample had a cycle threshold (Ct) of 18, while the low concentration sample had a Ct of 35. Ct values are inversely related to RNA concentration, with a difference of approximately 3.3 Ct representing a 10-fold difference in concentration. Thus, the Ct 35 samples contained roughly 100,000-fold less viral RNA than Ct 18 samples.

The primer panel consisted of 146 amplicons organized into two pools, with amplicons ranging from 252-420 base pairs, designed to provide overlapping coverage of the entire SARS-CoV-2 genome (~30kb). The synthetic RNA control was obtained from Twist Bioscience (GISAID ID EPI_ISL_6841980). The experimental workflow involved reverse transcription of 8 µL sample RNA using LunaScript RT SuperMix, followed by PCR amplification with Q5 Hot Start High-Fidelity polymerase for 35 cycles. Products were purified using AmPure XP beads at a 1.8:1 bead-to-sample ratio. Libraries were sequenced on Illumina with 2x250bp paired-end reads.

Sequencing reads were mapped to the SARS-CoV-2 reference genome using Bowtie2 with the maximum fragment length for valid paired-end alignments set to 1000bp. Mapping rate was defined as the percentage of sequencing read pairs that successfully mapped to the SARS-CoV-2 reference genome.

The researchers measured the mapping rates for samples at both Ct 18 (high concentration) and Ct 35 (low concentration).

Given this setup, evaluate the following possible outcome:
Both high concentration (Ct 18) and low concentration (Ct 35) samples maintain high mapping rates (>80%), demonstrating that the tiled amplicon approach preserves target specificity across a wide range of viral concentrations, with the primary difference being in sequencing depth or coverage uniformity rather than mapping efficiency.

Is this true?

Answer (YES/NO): NO